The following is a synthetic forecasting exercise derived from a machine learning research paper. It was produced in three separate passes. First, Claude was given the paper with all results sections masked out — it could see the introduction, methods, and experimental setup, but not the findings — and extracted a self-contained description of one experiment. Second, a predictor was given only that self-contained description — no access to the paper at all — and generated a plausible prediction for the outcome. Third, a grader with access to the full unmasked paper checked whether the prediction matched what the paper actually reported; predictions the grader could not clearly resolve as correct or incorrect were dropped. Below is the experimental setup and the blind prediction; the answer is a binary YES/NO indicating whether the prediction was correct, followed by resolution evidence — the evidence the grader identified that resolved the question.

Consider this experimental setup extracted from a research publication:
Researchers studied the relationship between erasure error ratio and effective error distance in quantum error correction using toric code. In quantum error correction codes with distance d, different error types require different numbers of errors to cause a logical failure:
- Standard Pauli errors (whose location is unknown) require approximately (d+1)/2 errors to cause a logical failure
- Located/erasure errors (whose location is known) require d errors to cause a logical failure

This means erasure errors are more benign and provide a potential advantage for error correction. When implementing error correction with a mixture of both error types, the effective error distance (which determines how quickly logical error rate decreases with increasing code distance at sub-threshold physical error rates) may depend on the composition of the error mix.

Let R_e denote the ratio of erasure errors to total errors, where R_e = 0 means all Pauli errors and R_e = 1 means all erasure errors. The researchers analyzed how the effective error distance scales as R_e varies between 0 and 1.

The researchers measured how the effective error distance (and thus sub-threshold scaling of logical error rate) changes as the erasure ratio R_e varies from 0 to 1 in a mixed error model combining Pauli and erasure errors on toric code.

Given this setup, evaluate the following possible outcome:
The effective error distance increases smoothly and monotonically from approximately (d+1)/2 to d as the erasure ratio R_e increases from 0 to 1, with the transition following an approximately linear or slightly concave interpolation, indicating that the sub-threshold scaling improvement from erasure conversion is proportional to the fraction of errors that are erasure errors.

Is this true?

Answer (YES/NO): NO